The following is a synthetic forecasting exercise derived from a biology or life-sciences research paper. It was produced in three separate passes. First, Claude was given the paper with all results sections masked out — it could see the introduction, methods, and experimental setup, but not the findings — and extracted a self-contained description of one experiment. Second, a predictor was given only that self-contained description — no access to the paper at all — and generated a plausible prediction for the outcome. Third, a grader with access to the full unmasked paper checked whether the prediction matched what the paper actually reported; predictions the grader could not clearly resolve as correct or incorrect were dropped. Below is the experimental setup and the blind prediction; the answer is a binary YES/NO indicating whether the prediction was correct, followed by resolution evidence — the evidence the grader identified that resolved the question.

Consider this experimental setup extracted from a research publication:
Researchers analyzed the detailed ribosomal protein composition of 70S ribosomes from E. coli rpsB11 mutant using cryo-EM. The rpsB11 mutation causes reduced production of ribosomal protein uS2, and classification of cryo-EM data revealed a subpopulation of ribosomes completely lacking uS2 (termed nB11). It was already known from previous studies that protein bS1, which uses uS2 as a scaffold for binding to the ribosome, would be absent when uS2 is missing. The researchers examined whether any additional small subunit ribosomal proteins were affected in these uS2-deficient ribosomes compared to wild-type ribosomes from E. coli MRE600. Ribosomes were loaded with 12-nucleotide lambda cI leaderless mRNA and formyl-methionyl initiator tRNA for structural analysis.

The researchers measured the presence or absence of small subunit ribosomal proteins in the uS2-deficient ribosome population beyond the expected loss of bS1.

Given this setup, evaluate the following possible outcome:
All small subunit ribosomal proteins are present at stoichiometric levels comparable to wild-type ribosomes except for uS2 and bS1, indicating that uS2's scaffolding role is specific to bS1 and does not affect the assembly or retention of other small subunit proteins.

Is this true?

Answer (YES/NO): NO